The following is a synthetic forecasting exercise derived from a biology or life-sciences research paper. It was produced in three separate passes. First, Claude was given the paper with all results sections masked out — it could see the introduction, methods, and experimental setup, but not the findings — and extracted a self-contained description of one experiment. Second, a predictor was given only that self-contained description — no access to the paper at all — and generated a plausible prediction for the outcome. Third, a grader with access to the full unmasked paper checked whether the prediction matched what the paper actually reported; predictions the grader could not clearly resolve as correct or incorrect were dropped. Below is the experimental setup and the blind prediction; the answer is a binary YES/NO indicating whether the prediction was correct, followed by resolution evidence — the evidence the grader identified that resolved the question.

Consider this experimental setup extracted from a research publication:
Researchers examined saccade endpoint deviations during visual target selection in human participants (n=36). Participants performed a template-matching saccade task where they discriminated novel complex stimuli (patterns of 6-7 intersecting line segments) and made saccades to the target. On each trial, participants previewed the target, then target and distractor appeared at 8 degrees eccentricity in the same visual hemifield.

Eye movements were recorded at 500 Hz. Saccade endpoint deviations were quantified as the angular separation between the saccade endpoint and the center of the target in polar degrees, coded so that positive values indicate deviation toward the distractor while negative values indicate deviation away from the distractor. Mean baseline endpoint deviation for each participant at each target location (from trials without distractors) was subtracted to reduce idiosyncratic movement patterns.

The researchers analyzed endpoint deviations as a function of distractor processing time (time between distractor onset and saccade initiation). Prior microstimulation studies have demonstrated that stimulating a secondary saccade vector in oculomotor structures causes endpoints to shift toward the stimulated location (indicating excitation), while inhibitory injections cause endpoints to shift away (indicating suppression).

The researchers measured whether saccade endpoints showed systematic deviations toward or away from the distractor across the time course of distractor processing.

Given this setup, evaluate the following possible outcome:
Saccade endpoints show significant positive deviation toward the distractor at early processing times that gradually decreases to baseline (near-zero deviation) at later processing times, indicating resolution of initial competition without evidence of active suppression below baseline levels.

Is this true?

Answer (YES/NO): YES